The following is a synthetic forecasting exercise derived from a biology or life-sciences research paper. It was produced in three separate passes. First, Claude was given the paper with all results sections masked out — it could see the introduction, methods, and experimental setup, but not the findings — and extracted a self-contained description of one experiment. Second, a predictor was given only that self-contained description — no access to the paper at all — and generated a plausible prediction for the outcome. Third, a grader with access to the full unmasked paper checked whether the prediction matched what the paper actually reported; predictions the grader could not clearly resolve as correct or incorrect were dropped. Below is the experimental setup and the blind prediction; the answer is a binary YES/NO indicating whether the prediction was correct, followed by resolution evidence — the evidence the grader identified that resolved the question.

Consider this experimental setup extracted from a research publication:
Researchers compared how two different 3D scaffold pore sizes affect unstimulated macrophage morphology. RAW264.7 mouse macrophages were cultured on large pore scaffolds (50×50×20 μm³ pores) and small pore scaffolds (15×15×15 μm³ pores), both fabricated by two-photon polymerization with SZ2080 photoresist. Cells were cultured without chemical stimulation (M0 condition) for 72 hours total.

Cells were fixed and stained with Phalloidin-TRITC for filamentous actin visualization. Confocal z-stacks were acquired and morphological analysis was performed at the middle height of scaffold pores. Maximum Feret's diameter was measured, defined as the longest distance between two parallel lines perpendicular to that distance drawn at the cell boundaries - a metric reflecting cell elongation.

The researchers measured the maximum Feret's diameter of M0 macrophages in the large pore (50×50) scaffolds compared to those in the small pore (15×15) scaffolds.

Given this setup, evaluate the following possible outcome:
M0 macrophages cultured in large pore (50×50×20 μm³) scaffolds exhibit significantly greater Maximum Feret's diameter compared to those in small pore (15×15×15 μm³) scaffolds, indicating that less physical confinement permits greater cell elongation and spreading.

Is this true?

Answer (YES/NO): NO